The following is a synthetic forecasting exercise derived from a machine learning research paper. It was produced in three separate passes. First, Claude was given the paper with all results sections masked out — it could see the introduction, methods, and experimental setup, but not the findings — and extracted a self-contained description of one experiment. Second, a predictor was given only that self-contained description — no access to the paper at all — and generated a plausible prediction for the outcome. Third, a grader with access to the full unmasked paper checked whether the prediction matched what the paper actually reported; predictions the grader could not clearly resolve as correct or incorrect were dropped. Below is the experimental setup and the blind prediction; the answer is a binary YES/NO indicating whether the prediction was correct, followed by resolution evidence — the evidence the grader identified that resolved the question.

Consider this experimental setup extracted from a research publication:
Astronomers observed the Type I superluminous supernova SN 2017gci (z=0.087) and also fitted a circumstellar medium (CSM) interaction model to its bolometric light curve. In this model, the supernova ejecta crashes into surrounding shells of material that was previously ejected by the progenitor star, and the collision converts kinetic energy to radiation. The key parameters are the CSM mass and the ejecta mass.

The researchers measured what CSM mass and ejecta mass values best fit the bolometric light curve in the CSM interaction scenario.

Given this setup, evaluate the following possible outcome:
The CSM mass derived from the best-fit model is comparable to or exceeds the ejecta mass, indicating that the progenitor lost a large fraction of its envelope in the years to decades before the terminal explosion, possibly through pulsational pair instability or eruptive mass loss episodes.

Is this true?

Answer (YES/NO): NO